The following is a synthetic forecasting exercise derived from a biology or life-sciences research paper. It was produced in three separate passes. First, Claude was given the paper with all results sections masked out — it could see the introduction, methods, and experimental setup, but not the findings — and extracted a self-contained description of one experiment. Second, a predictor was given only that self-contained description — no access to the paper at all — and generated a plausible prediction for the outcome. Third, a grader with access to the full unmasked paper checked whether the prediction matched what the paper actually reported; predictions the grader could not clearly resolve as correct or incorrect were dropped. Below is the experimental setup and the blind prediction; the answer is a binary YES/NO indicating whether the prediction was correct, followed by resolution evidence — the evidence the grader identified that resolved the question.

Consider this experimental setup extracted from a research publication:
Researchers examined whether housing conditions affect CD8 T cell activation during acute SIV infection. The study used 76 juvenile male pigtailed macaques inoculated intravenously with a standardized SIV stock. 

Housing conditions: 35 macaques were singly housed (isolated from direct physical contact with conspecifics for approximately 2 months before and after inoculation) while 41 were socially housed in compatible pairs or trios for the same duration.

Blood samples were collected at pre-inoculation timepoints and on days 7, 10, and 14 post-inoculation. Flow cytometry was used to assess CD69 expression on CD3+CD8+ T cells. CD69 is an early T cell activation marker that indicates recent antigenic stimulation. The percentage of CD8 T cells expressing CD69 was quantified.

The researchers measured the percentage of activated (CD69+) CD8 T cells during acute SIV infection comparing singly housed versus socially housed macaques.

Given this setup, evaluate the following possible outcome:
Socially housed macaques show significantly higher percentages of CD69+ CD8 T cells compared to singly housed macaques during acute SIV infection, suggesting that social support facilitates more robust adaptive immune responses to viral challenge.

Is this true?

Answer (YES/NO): NO